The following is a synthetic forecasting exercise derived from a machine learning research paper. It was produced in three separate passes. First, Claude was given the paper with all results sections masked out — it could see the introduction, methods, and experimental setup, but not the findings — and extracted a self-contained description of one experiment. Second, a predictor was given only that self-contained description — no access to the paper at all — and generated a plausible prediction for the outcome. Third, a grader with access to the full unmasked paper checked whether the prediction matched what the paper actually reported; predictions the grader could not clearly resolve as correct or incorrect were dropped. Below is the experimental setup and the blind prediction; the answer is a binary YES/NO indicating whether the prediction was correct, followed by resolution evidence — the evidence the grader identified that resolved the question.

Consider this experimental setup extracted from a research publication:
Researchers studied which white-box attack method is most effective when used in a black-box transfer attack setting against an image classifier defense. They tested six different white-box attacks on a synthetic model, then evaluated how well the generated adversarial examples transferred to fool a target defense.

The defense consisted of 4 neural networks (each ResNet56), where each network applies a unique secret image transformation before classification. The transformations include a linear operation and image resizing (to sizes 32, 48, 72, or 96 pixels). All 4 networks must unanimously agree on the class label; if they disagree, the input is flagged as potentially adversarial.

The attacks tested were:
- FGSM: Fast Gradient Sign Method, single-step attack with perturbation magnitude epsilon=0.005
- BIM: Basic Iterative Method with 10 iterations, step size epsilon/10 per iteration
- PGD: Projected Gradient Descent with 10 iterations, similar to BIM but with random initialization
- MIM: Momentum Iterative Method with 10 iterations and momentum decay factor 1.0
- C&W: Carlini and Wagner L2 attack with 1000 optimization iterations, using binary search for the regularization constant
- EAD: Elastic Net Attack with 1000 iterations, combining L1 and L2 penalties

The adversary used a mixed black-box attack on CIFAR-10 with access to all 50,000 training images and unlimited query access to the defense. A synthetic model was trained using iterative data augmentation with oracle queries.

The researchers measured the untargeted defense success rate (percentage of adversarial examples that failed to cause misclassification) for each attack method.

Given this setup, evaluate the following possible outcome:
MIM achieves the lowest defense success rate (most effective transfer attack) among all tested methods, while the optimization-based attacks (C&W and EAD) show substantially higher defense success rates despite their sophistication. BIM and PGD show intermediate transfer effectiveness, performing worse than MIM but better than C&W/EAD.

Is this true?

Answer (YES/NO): YES